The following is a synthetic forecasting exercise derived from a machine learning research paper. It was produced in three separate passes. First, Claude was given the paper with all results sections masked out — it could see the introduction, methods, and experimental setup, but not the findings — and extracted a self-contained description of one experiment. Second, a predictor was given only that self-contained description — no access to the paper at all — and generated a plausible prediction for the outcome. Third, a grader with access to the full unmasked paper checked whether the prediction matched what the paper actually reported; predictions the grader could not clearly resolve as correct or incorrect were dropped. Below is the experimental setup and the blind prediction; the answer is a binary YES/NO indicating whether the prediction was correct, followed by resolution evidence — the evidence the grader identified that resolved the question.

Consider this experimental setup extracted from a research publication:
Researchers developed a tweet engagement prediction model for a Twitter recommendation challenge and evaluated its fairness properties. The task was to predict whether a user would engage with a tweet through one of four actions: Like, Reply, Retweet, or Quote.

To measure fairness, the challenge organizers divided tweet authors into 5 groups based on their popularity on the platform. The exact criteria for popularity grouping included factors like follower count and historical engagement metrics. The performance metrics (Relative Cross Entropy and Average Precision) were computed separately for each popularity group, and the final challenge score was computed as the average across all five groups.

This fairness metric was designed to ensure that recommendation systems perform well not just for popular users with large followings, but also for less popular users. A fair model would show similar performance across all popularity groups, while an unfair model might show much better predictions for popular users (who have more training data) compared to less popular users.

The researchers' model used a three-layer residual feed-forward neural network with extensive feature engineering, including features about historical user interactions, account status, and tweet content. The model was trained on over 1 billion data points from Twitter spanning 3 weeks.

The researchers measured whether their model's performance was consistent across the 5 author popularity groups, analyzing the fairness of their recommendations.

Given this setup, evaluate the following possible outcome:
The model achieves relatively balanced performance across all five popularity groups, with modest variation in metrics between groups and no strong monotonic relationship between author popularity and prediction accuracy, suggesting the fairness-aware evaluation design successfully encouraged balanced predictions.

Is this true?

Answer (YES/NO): NO